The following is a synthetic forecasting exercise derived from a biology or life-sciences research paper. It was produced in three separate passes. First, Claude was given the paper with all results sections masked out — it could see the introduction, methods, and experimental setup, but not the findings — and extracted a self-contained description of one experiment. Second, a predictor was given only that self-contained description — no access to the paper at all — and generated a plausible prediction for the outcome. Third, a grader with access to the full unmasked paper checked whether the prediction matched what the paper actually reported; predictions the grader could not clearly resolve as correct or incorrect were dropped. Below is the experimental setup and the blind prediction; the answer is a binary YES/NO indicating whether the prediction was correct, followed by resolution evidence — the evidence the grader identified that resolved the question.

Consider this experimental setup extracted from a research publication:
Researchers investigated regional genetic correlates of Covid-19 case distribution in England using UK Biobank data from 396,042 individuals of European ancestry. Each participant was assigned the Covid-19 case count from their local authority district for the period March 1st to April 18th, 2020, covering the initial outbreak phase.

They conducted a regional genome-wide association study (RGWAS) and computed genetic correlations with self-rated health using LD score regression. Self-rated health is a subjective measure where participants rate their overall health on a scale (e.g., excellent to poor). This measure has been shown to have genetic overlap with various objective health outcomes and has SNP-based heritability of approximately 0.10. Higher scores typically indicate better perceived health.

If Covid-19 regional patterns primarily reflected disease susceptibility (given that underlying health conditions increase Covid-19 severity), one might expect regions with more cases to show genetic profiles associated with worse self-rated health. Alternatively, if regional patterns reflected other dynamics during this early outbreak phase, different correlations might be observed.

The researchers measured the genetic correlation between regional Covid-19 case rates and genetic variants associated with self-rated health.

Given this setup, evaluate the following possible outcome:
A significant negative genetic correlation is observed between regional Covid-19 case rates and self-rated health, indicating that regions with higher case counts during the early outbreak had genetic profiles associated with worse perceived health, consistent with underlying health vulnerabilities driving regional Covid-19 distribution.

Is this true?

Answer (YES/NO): NO